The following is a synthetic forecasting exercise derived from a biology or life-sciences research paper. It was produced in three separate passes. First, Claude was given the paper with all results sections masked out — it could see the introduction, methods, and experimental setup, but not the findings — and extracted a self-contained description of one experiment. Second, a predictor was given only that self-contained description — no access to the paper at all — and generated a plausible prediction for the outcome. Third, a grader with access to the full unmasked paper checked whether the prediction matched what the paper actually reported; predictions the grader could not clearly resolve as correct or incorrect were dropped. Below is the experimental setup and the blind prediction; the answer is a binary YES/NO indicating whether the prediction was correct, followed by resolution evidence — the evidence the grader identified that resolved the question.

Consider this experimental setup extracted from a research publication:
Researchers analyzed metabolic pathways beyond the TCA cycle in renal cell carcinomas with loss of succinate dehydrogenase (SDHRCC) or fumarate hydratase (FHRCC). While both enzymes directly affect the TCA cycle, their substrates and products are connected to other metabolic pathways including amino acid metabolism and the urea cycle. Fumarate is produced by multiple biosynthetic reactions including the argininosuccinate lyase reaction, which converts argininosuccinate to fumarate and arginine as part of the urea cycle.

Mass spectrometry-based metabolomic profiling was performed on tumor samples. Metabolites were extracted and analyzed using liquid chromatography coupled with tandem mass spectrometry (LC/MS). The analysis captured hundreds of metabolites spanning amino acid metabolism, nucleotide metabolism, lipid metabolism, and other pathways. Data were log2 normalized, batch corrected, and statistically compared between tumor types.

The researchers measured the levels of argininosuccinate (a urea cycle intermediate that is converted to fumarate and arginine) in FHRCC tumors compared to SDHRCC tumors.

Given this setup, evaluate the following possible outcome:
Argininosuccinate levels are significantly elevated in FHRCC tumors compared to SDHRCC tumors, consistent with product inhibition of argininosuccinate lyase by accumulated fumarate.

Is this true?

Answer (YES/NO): YES